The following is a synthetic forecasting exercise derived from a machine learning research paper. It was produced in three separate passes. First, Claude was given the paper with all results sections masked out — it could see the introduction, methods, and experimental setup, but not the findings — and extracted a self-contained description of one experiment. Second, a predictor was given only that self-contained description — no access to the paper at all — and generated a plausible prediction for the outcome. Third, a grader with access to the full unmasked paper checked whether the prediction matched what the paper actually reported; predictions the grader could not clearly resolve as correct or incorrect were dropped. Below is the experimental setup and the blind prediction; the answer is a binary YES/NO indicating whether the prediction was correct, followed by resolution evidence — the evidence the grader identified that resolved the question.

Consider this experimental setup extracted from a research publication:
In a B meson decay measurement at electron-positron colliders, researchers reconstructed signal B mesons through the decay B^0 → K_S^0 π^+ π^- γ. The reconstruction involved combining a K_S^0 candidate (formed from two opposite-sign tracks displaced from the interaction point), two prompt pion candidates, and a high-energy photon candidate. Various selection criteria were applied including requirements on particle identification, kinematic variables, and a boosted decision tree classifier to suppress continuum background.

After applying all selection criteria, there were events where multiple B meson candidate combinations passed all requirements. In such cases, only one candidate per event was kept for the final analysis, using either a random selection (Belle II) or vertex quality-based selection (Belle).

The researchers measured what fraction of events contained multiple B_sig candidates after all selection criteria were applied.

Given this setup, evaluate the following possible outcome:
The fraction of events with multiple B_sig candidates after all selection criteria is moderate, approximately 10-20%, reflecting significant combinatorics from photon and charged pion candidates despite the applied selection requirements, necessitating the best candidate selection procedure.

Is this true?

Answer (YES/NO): YES